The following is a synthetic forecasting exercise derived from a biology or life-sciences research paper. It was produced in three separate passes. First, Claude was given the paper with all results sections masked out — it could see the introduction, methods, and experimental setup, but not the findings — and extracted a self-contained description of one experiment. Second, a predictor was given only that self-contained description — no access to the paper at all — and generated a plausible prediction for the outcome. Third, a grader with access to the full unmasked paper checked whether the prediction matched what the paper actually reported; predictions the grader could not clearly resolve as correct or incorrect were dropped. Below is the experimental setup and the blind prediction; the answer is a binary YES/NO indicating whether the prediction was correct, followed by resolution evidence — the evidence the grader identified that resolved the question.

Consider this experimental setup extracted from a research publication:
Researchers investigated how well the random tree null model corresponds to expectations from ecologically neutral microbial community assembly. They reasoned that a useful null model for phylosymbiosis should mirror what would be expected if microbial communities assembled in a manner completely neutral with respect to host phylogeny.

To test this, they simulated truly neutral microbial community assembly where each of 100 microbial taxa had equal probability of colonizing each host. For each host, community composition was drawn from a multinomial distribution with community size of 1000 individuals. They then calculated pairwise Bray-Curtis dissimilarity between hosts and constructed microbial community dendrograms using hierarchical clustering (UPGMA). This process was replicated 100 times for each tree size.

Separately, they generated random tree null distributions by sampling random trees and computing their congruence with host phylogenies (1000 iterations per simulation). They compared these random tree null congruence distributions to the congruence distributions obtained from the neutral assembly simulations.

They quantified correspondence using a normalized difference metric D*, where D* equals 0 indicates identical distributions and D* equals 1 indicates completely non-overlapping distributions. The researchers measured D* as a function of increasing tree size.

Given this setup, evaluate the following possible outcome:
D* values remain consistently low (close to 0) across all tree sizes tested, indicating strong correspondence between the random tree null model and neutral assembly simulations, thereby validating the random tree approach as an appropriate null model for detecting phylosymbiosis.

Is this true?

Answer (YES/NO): NO